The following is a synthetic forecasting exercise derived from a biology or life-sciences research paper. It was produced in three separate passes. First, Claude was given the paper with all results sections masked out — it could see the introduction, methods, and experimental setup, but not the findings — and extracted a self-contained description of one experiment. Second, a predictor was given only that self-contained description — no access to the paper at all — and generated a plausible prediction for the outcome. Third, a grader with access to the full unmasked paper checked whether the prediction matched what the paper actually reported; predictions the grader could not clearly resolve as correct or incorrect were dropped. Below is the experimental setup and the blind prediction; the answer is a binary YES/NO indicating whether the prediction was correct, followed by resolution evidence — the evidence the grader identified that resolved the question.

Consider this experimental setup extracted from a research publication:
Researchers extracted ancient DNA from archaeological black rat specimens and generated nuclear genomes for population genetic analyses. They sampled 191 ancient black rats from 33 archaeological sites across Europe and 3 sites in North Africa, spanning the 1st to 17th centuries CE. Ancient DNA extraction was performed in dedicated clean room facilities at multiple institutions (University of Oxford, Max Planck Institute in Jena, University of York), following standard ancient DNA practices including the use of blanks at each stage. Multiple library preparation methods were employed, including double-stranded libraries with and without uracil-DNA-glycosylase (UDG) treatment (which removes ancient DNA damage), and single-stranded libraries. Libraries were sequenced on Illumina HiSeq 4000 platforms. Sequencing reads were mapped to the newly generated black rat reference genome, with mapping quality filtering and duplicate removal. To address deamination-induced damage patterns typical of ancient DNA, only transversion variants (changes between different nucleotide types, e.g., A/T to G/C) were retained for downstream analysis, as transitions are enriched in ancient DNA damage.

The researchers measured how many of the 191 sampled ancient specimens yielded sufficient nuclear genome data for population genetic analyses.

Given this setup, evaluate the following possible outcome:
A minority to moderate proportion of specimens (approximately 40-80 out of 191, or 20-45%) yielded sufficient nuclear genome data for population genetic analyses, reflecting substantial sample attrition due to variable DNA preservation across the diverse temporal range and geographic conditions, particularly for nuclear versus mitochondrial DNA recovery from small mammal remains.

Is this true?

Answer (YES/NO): NO